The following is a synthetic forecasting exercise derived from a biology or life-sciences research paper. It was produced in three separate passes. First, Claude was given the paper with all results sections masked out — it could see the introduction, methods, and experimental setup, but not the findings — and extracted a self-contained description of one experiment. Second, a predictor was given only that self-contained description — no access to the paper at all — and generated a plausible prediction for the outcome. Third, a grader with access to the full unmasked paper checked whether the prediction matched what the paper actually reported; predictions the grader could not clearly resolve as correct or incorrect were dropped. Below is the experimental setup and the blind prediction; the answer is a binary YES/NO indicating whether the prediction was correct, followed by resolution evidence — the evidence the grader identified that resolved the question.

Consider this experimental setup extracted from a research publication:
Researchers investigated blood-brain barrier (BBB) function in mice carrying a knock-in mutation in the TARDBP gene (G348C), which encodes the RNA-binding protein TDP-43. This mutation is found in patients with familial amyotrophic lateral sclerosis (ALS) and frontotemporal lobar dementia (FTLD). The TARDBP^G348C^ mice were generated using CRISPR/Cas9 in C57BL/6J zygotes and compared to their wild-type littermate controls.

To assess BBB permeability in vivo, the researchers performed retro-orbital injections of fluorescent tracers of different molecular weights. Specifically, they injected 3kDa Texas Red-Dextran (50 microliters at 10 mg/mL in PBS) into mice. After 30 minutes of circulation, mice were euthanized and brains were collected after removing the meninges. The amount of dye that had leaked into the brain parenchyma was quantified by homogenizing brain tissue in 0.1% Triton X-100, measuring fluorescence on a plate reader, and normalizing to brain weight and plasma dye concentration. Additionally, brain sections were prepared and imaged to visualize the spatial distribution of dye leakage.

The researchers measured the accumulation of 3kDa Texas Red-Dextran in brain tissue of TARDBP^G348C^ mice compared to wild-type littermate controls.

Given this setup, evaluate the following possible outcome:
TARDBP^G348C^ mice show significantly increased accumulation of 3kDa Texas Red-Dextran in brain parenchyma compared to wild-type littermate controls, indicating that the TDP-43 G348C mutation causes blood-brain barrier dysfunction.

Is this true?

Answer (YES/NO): YES